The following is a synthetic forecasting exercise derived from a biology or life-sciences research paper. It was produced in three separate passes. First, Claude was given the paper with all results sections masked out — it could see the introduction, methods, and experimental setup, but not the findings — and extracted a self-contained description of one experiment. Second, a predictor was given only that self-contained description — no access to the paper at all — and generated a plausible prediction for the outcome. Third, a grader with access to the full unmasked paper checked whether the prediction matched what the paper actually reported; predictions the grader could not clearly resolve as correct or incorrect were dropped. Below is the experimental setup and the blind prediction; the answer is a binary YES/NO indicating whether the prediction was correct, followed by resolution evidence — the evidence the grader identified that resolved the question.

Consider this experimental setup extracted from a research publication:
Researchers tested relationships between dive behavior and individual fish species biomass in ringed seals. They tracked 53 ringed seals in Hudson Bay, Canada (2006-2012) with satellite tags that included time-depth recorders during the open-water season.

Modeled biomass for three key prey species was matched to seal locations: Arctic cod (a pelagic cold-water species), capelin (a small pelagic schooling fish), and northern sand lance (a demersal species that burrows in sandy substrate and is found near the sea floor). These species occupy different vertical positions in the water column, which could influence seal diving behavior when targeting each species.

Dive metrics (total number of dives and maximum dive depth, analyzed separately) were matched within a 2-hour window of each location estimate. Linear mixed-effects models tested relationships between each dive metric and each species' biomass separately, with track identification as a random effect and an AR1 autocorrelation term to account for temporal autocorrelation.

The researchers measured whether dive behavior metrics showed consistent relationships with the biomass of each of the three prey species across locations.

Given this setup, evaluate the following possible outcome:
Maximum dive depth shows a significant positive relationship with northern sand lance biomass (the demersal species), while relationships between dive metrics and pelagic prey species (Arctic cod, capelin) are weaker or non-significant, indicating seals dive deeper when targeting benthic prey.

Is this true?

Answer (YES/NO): NO